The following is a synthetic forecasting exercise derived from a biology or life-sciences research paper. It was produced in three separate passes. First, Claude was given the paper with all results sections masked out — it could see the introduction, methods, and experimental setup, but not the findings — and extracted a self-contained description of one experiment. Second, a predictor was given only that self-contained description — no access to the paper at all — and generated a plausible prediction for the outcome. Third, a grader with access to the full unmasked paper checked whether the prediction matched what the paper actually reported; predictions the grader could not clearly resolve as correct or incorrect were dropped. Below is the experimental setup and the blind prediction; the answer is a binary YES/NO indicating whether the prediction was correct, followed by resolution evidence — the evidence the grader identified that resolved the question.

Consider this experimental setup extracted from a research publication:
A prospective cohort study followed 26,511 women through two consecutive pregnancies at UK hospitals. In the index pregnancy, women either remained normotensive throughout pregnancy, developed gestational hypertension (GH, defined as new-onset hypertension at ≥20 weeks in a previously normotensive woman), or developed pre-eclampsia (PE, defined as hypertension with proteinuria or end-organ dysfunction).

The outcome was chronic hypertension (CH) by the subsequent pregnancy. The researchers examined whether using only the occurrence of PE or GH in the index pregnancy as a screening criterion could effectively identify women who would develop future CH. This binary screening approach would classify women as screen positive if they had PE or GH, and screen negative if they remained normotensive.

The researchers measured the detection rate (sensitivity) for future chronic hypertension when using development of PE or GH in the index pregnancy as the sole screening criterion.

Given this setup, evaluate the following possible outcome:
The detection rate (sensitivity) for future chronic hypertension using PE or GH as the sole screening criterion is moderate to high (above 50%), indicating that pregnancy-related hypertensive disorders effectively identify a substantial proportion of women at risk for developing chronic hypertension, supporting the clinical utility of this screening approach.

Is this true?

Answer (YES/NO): NO